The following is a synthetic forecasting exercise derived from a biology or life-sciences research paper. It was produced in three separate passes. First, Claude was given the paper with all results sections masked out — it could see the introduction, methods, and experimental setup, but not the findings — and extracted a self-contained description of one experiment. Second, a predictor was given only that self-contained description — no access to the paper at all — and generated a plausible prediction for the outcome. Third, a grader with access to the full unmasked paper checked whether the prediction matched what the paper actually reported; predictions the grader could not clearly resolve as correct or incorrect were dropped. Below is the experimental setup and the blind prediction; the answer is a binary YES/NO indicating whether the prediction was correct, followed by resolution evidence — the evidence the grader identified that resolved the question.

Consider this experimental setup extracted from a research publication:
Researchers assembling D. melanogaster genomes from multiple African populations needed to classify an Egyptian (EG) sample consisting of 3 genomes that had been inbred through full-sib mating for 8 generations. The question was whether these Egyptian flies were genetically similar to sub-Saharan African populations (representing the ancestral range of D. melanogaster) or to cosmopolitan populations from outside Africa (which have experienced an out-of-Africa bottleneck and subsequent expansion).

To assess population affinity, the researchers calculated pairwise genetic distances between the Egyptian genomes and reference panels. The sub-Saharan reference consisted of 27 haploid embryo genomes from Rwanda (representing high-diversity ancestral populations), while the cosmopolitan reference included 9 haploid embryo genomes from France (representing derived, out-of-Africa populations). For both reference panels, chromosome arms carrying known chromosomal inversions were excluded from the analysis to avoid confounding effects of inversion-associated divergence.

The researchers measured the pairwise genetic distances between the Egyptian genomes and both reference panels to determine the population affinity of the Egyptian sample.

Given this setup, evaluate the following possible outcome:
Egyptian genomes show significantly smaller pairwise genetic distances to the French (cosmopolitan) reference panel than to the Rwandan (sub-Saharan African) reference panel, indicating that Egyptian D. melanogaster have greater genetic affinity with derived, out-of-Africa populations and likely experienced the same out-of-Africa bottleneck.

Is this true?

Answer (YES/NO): YES